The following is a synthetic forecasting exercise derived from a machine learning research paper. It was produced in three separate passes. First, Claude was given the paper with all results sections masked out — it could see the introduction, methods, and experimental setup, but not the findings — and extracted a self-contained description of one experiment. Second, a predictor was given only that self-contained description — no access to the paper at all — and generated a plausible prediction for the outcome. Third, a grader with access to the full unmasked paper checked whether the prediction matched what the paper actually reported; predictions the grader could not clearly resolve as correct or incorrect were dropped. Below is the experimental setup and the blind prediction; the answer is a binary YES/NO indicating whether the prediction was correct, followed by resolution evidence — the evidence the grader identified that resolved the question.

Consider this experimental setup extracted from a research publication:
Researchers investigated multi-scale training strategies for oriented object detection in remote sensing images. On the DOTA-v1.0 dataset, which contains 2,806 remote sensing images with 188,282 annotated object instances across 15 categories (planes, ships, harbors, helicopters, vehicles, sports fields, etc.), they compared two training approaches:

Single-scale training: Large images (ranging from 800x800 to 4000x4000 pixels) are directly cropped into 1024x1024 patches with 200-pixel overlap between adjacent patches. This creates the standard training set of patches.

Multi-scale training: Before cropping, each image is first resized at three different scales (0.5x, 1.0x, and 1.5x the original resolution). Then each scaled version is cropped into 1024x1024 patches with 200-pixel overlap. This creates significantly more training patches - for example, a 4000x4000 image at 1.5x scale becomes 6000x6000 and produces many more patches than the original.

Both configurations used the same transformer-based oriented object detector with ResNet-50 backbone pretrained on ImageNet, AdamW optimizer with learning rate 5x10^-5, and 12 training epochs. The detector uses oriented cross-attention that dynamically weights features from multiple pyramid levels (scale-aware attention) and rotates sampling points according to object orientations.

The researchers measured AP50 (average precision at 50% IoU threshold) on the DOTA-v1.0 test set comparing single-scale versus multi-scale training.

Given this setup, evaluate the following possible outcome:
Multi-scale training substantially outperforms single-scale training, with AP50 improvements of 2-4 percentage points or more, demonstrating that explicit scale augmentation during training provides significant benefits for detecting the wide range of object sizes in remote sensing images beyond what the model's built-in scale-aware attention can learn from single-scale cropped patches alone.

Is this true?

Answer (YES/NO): YES